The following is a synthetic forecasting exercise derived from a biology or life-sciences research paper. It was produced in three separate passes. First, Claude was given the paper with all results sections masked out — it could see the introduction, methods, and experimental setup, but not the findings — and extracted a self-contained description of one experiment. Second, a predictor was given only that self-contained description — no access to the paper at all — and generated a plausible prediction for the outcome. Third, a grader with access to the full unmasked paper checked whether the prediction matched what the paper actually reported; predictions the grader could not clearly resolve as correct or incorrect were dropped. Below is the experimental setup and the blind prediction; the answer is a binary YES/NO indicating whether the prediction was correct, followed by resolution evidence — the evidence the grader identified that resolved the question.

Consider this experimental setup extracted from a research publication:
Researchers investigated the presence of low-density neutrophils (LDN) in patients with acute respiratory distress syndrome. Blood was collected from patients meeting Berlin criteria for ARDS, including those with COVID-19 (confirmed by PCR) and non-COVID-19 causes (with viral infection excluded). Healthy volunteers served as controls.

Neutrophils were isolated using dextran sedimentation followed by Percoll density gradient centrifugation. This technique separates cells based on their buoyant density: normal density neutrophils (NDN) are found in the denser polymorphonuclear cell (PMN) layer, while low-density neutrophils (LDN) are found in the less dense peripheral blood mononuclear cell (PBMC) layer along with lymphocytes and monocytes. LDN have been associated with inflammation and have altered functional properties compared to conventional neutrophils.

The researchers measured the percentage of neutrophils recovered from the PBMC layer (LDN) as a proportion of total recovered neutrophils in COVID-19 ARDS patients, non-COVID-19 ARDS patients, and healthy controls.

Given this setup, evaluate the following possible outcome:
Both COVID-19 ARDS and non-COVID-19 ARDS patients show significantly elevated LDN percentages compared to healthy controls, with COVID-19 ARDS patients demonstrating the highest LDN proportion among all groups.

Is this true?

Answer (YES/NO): NO